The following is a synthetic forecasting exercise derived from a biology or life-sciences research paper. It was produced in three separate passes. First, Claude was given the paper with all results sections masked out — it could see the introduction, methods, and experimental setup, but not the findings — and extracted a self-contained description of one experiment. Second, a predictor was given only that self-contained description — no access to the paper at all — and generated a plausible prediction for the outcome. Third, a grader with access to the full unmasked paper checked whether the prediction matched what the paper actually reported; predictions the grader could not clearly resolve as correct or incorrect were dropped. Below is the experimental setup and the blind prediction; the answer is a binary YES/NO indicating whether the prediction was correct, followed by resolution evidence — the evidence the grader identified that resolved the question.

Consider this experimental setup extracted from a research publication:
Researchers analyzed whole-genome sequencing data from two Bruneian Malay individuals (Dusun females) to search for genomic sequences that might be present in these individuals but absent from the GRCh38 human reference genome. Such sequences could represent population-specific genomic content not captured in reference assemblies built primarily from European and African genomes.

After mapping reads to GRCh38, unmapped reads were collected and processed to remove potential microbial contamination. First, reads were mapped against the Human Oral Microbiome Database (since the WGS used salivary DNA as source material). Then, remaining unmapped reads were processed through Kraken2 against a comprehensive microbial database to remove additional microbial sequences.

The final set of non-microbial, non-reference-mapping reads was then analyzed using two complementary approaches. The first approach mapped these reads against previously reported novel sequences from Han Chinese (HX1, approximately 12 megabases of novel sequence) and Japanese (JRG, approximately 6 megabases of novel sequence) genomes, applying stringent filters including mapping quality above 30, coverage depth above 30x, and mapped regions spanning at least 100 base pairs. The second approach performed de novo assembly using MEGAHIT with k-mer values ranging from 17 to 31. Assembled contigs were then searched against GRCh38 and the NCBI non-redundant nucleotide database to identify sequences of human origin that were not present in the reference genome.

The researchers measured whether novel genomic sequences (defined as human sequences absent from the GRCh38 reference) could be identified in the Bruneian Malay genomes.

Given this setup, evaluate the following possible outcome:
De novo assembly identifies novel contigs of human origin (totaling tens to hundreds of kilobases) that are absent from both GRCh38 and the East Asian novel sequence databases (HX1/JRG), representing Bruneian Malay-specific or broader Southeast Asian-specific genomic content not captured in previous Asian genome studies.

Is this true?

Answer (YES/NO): YES